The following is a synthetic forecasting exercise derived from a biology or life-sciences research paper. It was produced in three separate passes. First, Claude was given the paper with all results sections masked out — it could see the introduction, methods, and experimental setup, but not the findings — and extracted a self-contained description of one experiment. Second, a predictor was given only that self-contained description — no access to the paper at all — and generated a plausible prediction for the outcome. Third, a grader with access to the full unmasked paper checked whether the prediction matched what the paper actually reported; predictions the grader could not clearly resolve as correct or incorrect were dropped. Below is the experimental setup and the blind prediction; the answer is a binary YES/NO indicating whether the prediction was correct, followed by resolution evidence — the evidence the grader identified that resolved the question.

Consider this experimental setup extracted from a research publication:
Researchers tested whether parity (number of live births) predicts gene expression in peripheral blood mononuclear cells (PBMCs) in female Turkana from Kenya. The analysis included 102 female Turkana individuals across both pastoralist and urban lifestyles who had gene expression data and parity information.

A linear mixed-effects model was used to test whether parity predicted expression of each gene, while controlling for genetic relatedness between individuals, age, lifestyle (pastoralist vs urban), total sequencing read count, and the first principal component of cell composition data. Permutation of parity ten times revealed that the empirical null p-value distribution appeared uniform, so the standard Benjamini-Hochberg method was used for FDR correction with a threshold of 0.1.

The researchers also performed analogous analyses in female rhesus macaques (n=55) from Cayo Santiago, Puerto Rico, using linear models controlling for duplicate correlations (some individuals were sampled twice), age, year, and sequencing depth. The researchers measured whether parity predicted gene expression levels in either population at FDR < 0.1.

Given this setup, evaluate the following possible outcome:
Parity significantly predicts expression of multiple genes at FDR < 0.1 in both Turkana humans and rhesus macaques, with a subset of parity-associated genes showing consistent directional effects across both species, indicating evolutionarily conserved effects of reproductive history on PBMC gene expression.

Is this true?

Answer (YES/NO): NO